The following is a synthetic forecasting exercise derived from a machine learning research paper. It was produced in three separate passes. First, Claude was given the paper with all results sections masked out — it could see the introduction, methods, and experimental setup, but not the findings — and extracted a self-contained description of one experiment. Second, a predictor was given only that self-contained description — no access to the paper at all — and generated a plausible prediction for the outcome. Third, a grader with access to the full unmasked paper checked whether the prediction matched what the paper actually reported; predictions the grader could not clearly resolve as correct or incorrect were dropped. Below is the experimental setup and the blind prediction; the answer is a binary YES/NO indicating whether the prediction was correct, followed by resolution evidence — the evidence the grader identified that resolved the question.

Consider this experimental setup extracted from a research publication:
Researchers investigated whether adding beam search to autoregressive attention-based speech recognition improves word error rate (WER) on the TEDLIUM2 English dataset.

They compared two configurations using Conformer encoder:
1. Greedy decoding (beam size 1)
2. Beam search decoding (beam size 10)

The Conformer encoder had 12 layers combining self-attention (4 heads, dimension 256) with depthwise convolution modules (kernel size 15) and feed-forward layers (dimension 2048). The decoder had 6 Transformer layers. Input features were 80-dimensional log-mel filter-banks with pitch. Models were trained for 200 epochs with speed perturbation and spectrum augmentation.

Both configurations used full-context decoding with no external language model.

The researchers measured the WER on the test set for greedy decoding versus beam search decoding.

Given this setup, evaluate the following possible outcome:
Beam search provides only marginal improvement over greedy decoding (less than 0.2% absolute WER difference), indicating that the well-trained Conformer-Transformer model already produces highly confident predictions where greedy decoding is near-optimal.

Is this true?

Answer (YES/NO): NO